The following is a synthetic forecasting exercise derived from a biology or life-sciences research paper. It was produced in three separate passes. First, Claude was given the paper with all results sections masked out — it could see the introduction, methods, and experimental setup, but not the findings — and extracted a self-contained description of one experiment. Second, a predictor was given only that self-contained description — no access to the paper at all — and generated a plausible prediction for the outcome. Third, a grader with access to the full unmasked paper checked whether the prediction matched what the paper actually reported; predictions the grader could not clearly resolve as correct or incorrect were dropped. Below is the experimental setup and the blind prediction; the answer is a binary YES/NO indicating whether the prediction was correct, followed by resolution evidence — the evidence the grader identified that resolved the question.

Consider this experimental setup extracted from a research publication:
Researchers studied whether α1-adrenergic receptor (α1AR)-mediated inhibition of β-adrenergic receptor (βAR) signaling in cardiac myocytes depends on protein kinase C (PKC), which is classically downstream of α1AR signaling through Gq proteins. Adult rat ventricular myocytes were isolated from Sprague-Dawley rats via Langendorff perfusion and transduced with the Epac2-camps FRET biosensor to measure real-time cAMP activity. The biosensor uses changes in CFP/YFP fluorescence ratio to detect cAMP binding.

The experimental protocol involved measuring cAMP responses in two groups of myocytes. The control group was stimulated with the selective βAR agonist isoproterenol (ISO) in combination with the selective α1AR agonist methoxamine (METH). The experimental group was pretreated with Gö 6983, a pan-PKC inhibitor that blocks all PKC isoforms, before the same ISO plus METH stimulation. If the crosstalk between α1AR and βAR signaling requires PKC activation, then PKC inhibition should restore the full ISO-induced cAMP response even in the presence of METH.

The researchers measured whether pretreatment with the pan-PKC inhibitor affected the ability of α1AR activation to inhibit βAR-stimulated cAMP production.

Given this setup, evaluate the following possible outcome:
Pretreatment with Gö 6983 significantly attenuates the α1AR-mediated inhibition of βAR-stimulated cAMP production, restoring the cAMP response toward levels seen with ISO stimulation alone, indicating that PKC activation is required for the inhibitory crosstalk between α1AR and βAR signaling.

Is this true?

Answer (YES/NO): YES